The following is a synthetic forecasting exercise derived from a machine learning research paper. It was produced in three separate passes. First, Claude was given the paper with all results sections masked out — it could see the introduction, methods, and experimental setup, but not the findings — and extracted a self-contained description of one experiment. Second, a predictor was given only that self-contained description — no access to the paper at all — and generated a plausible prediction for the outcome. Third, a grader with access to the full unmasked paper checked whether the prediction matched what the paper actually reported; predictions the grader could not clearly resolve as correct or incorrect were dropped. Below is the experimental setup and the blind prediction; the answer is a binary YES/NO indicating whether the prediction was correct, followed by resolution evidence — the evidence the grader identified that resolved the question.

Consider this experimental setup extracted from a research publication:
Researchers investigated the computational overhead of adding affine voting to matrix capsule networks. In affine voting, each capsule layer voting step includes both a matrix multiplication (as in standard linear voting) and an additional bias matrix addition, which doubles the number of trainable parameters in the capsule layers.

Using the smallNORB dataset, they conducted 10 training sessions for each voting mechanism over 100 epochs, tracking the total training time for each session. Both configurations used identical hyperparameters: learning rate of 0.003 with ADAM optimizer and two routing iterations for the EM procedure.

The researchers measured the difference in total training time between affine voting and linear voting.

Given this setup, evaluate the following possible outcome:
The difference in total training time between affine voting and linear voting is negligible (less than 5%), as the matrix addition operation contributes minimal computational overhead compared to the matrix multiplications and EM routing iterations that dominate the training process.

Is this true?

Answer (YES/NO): YES